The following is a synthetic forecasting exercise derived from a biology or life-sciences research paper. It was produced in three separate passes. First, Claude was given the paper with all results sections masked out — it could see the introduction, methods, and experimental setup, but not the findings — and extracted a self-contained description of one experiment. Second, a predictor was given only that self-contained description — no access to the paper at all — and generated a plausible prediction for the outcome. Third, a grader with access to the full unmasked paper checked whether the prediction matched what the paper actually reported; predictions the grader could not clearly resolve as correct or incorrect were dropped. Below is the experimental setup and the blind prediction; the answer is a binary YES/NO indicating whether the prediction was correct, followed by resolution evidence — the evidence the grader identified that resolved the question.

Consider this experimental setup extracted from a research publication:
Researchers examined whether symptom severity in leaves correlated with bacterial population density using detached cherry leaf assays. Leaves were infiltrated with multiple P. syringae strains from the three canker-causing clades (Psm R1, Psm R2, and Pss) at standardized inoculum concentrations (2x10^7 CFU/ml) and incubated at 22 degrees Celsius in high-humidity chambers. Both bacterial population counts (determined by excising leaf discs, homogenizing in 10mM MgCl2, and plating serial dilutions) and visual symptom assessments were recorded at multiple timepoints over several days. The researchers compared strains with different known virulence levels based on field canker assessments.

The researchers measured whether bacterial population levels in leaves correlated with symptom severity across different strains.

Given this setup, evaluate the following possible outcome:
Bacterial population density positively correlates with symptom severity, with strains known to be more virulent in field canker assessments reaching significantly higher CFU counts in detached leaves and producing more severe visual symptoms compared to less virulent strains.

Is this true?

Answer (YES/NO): YES